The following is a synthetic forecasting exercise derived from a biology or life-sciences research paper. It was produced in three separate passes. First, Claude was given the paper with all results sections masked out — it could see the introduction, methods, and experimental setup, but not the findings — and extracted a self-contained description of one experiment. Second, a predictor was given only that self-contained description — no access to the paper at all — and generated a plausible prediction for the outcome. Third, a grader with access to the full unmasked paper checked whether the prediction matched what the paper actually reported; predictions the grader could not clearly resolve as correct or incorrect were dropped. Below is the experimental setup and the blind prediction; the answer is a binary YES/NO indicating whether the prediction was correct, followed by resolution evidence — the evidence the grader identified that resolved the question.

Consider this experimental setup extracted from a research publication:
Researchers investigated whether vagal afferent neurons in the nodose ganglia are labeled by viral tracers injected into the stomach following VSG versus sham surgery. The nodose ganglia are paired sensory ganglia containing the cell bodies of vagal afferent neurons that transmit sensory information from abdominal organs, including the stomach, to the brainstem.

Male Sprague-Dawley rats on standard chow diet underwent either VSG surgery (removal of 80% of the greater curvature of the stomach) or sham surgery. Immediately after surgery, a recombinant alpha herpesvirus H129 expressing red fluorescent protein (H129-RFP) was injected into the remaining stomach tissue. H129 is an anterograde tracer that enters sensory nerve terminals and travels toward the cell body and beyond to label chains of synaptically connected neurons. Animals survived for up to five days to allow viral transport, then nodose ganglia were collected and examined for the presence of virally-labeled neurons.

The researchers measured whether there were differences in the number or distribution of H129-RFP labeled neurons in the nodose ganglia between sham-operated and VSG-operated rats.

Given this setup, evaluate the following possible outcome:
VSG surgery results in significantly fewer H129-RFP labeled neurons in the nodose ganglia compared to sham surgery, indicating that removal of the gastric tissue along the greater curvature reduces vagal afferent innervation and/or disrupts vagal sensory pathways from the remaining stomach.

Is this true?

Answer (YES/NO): NO